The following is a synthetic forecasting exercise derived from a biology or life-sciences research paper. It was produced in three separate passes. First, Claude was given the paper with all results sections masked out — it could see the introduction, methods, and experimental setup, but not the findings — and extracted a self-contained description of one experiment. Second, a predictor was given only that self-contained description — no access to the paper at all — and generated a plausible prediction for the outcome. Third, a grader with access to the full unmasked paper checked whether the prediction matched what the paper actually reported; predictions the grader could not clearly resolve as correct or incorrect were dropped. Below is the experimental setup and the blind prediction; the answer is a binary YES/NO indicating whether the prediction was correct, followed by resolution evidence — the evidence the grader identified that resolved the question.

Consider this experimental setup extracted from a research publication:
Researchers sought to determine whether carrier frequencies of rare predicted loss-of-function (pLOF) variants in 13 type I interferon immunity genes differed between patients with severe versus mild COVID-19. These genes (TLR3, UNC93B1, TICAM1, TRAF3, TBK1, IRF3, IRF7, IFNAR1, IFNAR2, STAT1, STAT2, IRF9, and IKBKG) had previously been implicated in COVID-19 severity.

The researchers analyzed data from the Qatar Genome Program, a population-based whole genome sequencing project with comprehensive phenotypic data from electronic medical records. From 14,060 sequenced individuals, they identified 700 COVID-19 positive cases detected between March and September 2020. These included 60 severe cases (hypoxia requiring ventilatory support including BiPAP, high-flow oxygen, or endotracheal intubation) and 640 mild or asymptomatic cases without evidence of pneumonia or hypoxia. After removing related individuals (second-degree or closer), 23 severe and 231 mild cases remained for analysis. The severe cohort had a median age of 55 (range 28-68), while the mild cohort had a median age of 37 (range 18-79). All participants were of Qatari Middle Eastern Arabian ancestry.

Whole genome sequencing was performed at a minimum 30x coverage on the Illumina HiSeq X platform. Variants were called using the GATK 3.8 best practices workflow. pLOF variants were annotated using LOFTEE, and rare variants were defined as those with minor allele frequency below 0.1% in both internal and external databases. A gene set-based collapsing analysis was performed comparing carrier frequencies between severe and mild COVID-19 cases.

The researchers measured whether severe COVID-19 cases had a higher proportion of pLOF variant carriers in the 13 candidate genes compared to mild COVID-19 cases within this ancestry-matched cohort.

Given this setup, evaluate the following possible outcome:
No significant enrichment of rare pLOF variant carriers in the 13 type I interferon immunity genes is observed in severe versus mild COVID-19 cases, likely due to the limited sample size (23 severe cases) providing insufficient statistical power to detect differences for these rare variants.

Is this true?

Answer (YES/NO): NO